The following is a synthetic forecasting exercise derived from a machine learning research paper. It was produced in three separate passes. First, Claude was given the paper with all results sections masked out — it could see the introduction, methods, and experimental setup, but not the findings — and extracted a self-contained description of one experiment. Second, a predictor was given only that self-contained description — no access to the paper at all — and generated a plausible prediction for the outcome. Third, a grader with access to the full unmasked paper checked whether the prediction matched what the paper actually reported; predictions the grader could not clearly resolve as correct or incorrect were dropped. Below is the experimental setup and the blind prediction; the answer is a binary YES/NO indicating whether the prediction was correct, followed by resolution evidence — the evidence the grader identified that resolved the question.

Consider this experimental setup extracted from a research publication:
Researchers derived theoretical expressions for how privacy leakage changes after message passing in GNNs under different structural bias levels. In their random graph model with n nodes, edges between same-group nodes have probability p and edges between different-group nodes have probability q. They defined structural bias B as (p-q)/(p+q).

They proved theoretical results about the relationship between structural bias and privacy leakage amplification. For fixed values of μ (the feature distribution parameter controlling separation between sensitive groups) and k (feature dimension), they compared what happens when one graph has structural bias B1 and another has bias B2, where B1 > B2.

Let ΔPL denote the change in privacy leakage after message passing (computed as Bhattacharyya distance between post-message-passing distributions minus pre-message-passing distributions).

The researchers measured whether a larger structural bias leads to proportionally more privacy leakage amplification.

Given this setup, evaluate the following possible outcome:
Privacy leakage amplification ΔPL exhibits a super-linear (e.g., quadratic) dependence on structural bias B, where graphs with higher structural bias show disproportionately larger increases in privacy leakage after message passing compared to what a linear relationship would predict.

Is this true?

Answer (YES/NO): YES